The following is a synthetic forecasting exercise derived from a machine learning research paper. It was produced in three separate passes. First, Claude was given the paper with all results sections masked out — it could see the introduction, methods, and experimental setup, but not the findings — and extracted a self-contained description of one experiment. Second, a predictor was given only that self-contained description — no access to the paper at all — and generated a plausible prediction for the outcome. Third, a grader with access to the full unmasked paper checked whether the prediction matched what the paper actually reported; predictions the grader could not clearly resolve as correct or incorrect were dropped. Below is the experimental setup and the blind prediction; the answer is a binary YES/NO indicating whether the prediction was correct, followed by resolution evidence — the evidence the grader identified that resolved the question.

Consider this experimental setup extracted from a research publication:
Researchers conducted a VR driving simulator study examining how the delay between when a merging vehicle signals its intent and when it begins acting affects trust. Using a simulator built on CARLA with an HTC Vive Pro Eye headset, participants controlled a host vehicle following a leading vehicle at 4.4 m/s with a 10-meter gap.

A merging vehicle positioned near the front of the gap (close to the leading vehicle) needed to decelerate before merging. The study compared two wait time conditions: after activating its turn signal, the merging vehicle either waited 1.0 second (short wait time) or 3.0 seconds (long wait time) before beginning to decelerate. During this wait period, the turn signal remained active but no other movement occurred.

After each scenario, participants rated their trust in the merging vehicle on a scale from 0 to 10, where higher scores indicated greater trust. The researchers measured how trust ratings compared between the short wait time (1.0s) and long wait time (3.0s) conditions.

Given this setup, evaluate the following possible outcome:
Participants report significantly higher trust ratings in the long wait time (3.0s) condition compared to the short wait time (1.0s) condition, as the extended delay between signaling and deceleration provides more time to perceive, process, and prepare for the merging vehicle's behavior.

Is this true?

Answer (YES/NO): NO